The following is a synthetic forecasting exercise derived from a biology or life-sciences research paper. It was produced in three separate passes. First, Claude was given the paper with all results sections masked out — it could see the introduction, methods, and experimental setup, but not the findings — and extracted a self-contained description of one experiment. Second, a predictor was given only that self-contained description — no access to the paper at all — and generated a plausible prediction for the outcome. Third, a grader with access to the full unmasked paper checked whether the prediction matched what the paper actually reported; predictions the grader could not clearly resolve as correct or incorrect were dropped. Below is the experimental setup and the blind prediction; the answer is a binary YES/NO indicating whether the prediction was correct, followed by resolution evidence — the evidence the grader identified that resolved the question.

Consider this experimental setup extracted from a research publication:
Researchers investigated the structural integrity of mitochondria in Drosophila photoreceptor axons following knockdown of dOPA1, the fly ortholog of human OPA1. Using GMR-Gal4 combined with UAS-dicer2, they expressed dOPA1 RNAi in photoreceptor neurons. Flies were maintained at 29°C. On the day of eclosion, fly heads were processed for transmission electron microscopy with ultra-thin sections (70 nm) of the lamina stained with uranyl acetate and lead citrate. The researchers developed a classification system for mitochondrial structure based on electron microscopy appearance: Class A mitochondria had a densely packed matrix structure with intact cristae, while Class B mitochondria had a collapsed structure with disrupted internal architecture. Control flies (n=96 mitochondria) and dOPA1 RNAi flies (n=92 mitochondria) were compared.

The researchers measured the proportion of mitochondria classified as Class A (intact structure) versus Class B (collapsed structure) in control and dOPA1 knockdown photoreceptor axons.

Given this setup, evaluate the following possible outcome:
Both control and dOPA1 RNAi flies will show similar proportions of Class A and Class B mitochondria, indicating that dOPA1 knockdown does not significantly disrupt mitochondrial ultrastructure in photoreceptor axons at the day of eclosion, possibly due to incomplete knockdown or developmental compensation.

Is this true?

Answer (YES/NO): NO